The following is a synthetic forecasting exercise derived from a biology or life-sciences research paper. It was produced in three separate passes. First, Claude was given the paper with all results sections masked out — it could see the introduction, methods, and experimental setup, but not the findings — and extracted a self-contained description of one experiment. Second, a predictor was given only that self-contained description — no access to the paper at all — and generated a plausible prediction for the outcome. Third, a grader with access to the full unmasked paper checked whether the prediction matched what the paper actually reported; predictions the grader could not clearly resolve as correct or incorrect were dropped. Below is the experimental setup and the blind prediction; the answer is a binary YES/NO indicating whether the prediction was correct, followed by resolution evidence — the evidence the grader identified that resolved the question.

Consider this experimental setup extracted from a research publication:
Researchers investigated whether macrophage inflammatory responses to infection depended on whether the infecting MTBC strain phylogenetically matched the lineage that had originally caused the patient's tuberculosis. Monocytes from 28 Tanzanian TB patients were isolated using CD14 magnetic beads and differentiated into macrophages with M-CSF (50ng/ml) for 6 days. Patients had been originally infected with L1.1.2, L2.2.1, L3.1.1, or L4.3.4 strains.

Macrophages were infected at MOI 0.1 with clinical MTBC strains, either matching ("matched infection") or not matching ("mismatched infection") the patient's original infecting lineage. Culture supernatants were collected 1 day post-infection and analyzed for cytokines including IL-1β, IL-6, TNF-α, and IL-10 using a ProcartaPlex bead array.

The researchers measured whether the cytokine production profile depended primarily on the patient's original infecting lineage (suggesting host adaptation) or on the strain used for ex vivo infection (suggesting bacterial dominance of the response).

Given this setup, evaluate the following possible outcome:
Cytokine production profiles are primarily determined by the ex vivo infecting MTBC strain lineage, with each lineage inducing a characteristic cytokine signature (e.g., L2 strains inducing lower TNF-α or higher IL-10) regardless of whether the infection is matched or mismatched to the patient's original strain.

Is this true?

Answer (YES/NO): NO